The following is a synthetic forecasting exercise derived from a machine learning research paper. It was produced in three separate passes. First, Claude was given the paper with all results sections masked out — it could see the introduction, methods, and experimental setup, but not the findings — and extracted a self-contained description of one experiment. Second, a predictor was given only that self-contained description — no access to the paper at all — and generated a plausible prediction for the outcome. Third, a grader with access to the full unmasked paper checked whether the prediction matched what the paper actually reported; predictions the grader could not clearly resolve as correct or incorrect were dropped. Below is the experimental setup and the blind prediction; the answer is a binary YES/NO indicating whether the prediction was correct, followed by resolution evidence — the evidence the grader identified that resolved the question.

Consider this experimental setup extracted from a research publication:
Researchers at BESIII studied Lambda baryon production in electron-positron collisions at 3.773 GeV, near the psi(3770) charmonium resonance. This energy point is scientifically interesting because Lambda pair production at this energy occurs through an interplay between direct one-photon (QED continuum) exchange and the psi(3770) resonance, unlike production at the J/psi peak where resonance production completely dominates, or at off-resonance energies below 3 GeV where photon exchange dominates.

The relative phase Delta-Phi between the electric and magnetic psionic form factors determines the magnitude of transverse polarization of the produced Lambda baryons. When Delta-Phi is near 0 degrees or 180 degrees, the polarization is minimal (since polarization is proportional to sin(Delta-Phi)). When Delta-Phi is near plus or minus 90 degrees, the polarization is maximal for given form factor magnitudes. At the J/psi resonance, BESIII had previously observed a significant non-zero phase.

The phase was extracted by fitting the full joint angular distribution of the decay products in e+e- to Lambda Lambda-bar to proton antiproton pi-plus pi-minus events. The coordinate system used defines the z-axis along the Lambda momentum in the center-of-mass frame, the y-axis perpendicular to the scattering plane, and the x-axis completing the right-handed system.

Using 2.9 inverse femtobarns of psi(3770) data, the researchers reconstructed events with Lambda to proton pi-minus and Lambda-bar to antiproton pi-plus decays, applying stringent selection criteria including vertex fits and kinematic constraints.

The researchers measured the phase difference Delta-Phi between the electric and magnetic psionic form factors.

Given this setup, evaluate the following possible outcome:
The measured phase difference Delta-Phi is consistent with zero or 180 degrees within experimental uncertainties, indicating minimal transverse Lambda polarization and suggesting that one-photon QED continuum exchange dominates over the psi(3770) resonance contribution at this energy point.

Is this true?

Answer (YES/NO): YES